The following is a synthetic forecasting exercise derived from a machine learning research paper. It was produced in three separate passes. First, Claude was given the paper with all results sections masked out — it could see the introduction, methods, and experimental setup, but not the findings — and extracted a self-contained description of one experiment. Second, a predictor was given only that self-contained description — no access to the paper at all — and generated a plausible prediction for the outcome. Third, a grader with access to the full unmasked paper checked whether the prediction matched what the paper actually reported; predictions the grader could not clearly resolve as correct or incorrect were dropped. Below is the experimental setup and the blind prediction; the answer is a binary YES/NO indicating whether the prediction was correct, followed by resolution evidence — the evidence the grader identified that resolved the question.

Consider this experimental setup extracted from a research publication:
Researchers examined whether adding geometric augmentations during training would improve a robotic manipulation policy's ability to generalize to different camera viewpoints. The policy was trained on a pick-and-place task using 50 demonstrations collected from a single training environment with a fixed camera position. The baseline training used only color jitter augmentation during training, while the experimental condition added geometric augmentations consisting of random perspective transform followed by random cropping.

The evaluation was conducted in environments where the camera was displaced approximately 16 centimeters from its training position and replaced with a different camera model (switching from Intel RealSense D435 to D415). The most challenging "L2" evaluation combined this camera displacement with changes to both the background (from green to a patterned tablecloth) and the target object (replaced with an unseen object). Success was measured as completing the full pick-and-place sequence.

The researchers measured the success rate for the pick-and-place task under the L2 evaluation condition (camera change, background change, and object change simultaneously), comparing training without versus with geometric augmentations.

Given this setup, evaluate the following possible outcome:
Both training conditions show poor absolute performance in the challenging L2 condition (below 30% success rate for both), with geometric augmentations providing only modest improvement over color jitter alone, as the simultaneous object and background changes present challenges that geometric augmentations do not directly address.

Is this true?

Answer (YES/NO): NO